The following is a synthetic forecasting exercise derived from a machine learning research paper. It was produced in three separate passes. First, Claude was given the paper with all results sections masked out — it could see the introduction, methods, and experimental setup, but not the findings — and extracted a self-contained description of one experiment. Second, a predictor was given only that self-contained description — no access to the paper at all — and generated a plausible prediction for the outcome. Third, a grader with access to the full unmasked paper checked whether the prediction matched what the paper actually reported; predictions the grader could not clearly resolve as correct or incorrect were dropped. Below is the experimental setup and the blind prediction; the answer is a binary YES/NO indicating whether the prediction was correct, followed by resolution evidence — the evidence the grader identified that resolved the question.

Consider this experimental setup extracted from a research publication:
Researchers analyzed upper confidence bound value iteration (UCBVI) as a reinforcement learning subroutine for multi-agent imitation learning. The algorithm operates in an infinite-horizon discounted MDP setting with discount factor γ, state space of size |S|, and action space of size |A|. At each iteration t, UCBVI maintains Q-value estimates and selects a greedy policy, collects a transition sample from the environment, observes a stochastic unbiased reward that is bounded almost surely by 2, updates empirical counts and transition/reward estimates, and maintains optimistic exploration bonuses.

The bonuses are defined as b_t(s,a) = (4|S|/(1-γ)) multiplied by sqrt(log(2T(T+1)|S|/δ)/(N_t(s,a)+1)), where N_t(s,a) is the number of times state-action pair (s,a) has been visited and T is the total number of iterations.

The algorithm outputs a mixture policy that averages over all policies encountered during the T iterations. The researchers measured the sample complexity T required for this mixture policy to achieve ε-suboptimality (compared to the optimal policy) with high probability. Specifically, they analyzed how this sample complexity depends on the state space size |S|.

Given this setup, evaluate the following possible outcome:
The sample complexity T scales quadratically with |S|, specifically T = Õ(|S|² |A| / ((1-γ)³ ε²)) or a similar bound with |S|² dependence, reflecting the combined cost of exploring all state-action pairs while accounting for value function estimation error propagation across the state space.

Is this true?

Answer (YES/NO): NO